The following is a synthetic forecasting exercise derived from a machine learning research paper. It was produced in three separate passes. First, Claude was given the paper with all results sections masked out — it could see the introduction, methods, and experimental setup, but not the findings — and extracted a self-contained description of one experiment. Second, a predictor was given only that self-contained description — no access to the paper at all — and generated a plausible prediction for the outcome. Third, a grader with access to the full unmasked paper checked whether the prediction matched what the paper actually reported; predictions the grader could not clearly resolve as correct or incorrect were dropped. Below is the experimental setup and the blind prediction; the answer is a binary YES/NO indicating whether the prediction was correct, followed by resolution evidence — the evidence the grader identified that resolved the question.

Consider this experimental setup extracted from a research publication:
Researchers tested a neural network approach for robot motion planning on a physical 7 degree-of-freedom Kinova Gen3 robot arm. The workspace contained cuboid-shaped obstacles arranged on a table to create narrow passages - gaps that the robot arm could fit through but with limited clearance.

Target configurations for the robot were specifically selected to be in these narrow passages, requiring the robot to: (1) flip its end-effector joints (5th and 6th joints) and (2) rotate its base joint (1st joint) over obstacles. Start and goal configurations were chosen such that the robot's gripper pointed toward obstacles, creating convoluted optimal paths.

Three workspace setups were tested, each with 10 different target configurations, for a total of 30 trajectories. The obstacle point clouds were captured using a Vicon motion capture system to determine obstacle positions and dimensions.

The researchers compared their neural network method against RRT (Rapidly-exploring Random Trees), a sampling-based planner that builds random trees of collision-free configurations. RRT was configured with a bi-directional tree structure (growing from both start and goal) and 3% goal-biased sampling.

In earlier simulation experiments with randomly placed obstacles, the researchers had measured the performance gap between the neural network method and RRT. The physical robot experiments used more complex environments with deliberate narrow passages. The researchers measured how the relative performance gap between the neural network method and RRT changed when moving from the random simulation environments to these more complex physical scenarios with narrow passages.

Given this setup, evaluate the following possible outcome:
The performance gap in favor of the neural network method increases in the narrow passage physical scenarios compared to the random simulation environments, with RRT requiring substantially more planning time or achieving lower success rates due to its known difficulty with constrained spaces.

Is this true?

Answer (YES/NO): YES